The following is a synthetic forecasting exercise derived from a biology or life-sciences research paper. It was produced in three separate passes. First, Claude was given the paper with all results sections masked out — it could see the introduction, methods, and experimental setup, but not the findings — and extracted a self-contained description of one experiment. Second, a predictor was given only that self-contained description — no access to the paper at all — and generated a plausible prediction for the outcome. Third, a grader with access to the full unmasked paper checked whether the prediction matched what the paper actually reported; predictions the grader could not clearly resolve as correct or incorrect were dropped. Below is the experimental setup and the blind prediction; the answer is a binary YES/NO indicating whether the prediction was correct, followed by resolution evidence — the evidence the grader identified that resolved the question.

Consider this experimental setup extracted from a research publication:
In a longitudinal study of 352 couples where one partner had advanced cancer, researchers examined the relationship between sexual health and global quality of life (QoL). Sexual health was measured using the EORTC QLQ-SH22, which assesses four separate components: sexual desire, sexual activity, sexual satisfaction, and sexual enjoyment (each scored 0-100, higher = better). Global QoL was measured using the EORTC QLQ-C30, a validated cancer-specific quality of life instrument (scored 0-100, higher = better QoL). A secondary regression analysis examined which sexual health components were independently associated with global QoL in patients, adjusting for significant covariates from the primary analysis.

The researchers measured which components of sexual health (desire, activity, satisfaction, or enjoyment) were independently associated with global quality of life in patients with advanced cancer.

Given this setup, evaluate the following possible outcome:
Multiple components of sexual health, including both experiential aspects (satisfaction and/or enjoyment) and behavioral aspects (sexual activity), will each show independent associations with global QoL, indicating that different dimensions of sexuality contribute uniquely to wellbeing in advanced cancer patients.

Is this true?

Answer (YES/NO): YES